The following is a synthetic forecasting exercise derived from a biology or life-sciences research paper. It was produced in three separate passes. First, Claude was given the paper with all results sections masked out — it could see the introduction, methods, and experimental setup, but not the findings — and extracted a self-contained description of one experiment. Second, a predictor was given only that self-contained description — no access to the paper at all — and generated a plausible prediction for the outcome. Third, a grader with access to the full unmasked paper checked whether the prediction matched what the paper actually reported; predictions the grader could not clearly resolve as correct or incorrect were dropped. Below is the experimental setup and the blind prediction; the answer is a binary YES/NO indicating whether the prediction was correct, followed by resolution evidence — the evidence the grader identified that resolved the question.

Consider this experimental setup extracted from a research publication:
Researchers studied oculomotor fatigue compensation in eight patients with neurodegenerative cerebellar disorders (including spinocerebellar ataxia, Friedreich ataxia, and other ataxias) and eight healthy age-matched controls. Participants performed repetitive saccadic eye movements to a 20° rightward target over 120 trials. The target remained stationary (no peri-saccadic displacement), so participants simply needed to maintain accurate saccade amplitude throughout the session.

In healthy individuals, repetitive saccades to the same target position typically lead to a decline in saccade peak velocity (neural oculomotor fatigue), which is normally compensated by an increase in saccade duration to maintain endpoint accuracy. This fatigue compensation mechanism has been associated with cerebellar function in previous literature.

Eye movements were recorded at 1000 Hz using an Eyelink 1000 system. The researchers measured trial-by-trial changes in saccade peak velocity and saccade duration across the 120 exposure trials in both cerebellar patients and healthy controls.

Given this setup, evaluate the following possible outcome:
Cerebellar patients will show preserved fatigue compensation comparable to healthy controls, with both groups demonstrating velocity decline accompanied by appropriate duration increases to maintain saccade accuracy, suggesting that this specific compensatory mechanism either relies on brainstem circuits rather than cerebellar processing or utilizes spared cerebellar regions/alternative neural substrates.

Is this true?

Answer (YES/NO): NO